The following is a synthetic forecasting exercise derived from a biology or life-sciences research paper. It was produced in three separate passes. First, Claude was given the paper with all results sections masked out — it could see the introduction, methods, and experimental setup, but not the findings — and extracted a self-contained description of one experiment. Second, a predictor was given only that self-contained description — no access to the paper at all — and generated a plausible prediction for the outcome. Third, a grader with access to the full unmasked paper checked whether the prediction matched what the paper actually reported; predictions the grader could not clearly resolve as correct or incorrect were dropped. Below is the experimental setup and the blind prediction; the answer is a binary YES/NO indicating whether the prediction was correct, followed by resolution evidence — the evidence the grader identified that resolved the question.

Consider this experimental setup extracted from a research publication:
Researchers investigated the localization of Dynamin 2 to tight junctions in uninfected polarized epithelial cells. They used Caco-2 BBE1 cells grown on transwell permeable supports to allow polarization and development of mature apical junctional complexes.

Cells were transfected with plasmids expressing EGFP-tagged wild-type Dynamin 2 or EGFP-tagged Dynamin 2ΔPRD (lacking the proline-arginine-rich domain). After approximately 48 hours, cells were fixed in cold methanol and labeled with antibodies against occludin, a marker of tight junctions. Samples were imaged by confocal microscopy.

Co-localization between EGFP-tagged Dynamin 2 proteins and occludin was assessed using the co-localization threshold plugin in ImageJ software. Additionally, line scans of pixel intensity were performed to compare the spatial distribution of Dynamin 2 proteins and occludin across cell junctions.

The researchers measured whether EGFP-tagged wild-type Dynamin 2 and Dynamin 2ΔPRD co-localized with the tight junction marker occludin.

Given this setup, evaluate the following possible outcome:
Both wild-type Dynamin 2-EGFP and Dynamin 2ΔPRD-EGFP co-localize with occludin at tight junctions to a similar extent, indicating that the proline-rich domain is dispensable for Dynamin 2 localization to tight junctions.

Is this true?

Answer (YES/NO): NO